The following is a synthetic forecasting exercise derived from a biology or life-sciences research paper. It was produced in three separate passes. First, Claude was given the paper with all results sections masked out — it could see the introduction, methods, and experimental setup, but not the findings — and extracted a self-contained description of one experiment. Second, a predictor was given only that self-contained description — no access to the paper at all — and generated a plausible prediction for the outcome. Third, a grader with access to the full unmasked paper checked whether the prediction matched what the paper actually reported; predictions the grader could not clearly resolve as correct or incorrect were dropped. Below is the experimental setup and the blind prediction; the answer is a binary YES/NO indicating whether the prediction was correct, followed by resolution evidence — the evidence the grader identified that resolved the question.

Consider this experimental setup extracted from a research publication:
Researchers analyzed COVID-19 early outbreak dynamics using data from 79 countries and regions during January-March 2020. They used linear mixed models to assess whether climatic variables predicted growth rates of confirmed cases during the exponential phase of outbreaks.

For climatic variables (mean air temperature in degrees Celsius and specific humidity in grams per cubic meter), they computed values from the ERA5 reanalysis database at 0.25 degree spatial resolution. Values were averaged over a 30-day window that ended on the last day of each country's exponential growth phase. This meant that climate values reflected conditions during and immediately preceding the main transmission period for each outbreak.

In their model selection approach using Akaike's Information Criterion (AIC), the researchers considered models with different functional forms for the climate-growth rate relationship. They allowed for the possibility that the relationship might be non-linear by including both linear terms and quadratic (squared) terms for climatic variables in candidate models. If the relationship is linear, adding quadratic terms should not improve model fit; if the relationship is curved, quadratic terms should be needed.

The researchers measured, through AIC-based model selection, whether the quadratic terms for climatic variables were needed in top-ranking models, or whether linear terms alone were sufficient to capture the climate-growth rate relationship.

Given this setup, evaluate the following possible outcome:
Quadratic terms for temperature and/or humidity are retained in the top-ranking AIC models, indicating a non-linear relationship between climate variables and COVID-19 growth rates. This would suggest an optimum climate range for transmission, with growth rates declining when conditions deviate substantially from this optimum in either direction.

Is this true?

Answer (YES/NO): YES